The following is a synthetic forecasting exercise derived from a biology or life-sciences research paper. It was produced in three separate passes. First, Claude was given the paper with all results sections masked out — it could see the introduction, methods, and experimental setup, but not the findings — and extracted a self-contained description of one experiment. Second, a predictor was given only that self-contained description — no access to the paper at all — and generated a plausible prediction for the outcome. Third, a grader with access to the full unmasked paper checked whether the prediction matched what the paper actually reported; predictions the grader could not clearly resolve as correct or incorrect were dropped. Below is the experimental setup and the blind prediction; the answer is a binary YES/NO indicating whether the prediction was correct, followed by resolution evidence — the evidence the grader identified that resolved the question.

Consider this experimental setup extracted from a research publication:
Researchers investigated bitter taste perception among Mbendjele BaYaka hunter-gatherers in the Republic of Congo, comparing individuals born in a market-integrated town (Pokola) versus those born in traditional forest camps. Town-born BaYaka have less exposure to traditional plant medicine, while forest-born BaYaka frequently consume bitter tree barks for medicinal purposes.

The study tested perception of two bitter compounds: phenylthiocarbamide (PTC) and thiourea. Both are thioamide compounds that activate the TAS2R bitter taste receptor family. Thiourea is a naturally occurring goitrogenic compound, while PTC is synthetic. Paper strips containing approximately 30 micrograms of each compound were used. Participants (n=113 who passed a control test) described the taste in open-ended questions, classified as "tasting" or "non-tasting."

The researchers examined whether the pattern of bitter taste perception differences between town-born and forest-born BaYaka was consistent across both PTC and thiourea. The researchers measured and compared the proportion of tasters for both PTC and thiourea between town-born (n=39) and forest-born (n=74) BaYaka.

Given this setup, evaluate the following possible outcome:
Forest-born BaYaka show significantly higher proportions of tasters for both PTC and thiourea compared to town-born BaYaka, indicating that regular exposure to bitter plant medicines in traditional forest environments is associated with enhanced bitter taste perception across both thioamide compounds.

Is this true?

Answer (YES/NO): NO